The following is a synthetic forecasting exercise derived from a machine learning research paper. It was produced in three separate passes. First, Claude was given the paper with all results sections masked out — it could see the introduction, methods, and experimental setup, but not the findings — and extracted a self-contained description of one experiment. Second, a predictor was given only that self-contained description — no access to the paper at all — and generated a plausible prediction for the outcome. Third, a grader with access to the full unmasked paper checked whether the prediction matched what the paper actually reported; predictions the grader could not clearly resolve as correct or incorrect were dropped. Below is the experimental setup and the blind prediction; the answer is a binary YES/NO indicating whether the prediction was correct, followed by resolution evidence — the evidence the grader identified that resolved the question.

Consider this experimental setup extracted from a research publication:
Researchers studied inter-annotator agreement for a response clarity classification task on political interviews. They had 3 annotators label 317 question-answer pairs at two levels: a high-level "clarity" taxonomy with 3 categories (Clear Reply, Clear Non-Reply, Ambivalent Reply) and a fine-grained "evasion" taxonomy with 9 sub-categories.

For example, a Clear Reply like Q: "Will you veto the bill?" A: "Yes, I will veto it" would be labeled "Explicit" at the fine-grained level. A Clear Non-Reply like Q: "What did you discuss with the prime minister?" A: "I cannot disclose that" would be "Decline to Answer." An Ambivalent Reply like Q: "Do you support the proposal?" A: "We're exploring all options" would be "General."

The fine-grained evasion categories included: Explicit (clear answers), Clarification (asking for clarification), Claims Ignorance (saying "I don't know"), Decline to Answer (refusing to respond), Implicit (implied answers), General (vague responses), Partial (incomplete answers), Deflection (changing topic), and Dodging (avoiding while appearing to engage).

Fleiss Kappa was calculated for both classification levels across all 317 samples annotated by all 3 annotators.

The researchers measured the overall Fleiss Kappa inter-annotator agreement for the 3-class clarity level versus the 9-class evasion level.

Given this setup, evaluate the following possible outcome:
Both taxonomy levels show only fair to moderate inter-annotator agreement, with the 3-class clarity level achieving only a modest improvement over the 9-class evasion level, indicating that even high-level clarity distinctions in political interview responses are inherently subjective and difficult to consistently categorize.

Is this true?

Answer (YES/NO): NO